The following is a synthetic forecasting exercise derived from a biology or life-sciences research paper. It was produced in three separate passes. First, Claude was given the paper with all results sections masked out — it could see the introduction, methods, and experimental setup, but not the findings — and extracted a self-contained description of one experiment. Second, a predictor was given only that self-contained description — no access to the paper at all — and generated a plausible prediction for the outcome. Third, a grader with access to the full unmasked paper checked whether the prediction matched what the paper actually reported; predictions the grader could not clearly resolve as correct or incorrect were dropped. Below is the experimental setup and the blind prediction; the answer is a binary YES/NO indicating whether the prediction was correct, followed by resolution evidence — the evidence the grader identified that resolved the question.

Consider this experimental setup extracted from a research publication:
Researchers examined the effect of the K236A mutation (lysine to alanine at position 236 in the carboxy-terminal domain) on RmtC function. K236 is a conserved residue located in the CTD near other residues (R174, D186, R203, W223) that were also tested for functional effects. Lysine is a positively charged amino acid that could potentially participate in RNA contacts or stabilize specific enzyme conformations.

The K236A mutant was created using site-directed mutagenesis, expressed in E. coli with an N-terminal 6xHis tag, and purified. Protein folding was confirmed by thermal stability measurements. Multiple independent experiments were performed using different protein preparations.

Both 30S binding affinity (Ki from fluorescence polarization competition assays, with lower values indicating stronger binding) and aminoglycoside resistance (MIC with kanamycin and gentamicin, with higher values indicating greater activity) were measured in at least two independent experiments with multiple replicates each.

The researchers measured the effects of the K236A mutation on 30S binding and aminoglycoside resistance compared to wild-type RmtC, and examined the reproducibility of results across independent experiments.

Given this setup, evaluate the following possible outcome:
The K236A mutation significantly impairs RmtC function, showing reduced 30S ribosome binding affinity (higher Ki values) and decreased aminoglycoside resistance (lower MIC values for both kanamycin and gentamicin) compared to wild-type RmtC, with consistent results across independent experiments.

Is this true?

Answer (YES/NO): NO